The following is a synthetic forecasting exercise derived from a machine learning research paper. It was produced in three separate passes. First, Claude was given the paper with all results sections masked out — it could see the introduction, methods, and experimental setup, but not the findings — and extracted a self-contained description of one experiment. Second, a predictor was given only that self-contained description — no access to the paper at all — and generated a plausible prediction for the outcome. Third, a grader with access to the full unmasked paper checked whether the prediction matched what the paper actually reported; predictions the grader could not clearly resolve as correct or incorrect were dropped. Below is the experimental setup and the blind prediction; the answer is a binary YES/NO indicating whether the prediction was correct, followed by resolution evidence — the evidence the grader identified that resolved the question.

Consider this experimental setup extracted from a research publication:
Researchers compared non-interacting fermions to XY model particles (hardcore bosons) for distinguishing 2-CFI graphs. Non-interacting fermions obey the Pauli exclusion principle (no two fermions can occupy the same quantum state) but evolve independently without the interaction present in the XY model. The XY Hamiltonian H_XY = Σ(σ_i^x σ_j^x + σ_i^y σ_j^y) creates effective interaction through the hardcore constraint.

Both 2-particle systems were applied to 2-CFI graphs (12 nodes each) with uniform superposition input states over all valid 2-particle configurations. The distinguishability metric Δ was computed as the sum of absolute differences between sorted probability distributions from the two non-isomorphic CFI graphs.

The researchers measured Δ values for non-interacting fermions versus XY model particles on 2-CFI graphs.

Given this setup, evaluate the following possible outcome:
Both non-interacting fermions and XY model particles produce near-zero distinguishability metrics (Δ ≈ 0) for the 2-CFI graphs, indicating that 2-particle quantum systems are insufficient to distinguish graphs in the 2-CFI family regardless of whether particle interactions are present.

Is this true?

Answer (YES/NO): NO